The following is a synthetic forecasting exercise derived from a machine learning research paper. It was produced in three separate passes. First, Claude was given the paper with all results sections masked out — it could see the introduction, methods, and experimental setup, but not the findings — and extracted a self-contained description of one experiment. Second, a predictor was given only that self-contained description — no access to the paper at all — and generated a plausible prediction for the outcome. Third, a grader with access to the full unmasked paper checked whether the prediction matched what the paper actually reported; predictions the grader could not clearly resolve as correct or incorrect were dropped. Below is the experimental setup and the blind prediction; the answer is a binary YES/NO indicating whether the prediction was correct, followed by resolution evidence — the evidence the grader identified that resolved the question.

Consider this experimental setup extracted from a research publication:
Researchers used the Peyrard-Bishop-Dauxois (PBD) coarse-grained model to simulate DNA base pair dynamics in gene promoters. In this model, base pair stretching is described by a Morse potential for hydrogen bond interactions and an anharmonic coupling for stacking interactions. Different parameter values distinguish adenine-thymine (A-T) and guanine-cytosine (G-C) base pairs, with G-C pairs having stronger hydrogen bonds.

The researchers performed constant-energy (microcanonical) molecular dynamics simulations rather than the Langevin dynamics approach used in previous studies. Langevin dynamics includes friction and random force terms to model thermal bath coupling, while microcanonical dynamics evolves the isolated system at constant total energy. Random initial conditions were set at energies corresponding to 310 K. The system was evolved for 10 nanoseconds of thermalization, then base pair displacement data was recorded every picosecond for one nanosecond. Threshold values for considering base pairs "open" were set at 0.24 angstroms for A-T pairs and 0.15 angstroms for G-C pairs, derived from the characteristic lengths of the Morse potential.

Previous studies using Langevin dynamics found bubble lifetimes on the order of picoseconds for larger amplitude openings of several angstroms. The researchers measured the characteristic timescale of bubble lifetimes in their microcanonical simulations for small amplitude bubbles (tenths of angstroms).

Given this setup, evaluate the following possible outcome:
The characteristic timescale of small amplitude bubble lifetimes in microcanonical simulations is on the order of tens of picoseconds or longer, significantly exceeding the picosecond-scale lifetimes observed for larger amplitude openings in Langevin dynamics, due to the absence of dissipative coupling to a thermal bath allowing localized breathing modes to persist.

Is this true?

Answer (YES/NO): NO